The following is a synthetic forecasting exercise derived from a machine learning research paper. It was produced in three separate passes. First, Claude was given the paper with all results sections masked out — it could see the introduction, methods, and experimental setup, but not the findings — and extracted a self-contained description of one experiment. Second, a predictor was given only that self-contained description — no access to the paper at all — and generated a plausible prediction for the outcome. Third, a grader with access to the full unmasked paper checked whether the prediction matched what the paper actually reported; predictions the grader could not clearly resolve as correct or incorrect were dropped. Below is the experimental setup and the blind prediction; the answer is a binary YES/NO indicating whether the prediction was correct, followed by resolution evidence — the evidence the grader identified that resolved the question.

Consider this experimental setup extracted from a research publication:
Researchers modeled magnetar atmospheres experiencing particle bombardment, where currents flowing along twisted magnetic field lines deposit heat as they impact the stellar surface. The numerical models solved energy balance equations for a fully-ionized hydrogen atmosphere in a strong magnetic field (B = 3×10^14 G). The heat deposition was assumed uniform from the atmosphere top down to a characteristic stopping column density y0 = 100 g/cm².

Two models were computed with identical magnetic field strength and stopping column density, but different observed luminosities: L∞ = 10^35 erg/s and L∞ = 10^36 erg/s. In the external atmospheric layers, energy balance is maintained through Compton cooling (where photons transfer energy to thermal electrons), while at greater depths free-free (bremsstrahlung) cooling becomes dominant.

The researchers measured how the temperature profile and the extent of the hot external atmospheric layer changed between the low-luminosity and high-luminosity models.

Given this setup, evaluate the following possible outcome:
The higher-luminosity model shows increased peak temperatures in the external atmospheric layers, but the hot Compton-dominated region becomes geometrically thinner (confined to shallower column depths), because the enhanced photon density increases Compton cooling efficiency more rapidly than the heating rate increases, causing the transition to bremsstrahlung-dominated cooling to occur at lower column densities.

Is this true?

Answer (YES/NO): NO